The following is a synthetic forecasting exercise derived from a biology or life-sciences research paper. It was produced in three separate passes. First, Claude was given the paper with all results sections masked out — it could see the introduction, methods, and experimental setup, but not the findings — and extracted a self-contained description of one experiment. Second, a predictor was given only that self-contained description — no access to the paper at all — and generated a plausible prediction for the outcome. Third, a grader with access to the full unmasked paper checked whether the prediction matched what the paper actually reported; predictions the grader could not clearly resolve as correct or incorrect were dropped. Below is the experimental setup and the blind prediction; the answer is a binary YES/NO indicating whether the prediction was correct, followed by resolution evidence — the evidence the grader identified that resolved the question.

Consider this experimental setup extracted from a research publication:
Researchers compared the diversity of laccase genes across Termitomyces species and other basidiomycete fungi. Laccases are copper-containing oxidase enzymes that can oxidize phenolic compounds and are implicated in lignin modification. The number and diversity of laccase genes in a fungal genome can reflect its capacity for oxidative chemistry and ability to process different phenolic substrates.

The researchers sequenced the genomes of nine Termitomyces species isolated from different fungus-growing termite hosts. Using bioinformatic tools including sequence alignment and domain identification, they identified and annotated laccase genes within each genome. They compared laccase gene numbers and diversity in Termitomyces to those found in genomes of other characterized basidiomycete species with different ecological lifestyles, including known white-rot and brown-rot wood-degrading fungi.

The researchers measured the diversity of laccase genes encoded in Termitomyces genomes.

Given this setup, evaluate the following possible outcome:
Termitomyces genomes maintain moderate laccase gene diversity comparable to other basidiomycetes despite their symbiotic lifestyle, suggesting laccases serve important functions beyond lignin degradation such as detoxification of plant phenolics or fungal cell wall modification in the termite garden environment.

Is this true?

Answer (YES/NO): YES